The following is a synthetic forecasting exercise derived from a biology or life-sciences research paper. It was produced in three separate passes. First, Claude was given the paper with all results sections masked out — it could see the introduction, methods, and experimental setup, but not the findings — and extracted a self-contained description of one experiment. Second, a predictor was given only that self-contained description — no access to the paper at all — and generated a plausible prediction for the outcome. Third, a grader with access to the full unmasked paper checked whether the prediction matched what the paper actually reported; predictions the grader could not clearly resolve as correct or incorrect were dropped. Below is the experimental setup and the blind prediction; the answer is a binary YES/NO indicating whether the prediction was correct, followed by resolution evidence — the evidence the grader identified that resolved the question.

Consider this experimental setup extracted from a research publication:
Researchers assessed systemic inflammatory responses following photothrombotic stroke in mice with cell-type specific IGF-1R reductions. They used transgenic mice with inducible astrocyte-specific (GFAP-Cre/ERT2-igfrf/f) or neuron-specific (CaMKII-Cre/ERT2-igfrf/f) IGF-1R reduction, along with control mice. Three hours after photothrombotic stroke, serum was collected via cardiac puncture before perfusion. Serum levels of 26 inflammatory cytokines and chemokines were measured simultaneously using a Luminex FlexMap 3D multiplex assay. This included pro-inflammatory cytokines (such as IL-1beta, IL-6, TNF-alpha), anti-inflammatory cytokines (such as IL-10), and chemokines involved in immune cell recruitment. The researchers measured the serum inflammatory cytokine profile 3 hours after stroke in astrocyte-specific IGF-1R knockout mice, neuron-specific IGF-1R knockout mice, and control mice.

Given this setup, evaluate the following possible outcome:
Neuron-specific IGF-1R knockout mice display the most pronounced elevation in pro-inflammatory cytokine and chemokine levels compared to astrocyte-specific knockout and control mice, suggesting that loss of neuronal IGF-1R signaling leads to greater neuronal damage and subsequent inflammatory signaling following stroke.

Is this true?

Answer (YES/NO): NO